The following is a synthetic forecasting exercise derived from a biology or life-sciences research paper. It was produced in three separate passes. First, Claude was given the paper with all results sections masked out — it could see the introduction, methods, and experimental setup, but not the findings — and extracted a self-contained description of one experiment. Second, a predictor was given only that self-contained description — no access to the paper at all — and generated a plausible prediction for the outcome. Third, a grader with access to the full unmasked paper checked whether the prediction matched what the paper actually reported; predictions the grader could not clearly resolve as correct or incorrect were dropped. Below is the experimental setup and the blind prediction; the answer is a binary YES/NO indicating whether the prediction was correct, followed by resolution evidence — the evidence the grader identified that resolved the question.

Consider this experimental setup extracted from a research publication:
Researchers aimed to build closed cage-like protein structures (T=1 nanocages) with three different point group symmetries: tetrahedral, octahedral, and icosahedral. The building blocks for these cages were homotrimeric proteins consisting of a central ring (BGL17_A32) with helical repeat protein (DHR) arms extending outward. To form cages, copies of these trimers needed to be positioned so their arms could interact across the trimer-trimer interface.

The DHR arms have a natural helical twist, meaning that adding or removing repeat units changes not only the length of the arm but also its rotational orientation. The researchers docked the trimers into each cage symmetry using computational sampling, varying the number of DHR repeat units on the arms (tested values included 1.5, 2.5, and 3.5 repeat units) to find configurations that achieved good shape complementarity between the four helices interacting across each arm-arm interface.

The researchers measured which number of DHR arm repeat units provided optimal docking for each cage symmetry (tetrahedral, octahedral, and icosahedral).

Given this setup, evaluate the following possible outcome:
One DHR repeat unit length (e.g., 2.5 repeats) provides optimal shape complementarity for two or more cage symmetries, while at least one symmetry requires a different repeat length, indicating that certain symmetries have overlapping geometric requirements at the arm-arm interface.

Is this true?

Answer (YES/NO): NO